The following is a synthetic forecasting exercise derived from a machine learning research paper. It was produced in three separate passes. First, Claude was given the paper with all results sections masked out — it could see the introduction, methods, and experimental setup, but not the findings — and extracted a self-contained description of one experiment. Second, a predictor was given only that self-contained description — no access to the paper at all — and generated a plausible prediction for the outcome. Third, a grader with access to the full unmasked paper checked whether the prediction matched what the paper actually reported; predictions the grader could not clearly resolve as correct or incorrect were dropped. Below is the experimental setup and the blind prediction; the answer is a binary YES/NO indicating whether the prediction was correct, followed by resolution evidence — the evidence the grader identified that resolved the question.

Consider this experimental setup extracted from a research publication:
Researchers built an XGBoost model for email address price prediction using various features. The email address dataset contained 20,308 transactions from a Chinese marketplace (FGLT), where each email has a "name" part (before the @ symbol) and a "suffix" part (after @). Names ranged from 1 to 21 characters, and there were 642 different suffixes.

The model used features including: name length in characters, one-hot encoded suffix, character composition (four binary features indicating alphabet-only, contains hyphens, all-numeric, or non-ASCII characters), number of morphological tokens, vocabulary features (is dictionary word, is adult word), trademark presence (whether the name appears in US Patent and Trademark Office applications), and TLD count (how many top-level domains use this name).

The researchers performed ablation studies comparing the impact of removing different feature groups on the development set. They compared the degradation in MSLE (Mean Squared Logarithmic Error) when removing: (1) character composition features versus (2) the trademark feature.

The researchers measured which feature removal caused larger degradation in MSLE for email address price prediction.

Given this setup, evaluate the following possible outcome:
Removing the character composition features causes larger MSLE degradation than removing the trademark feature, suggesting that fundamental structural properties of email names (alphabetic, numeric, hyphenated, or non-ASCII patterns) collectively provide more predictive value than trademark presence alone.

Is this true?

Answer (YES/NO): YES